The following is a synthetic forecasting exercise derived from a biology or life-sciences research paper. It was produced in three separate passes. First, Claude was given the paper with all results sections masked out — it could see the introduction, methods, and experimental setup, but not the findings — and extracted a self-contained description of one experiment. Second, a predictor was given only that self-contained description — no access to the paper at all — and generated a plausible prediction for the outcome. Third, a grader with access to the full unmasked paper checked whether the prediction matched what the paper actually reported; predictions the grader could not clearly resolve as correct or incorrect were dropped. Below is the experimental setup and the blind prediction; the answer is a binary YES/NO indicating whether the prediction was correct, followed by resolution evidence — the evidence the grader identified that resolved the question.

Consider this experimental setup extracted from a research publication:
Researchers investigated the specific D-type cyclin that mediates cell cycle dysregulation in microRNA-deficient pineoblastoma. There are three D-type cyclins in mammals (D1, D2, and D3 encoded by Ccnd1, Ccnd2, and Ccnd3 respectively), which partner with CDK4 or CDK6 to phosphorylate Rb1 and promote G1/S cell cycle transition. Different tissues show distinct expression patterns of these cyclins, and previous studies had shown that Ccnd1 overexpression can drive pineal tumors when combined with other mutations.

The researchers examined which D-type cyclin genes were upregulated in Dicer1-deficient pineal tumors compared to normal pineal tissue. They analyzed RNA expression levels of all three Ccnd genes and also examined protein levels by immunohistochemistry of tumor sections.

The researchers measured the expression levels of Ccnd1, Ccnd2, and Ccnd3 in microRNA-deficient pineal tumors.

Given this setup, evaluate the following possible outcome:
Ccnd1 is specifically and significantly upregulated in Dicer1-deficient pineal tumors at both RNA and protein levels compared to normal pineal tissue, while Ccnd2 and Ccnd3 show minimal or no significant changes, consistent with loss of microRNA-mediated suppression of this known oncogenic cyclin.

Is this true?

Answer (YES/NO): NO